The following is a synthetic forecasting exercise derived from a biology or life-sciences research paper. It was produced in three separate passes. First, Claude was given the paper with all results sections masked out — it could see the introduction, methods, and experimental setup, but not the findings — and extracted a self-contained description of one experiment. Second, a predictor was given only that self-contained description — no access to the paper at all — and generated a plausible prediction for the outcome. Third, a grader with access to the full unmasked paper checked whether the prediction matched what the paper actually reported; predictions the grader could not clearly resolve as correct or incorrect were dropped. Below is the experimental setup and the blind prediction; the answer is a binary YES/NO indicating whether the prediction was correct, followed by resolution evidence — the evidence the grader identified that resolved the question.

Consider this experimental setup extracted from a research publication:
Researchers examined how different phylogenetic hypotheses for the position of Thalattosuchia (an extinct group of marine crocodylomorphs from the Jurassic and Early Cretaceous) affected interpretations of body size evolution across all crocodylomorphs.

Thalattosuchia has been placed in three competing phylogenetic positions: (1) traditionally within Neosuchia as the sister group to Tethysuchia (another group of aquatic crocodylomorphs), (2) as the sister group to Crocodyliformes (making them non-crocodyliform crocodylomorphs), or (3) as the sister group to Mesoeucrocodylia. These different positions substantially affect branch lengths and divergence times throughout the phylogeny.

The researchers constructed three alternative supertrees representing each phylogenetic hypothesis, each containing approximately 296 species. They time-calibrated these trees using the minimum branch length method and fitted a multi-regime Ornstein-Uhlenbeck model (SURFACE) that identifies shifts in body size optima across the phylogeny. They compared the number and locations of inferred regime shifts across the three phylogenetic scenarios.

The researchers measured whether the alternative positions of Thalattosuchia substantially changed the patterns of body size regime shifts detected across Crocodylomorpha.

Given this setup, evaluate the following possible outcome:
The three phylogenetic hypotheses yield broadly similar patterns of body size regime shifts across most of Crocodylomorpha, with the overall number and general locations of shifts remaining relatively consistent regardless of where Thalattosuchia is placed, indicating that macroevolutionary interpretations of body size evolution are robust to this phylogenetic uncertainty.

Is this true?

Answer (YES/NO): NO